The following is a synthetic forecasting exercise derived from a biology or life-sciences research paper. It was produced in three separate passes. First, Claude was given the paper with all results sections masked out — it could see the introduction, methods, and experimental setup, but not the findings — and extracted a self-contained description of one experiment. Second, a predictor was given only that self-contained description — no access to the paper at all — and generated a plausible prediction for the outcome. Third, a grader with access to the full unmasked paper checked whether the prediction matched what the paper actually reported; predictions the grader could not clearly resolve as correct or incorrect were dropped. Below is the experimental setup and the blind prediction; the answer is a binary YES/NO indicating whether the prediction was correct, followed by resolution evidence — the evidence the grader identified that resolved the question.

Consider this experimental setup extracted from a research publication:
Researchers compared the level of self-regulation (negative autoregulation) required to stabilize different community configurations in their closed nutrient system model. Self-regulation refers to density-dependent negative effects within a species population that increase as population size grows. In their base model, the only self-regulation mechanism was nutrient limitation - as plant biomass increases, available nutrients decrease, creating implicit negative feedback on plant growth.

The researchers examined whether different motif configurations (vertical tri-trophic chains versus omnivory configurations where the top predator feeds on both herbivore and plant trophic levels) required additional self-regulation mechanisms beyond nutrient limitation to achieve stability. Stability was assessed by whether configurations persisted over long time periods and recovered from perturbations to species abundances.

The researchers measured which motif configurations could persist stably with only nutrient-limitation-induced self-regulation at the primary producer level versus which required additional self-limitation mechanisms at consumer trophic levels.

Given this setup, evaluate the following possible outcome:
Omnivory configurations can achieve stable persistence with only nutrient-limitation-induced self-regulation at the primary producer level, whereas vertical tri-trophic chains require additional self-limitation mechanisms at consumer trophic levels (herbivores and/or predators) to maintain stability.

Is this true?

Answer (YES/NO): NO